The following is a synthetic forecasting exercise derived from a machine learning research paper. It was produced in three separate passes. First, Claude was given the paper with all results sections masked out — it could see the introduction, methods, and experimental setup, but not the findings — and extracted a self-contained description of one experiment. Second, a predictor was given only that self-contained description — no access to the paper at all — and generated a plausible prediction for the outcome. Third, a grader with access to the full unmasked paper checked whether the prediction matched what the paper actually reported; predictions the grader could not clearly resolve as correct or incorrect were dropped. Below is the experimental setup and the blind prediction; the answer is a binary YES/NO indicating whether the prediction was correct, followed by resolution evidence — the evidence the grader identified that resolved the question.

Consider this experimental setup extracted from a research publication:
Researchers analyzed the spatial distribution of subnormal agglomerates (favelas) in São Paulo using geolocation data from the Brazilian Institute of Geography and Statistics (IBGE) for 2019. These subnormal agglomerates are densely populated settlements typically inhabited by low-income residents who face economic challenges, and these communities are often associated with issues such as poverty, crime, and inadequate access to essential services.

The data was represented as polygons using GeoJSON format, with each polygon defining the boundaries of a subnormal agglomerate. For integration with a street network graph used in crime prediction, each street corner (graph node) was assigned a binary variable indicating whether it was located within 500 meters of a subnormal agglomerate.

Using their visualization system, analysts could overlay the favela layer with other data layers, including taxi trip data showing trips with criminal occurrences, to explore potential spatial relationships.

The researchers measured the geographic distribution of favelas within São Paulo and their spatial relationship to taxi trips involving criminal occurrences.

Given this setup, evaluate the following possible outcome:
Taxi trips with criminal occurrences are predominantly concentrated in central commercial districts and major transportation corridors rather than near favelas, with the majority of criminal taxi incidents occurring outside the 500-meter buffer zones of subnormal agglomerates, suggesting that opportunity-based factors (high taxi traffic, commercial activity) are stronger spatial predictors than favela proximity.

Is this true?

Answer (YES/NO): NO